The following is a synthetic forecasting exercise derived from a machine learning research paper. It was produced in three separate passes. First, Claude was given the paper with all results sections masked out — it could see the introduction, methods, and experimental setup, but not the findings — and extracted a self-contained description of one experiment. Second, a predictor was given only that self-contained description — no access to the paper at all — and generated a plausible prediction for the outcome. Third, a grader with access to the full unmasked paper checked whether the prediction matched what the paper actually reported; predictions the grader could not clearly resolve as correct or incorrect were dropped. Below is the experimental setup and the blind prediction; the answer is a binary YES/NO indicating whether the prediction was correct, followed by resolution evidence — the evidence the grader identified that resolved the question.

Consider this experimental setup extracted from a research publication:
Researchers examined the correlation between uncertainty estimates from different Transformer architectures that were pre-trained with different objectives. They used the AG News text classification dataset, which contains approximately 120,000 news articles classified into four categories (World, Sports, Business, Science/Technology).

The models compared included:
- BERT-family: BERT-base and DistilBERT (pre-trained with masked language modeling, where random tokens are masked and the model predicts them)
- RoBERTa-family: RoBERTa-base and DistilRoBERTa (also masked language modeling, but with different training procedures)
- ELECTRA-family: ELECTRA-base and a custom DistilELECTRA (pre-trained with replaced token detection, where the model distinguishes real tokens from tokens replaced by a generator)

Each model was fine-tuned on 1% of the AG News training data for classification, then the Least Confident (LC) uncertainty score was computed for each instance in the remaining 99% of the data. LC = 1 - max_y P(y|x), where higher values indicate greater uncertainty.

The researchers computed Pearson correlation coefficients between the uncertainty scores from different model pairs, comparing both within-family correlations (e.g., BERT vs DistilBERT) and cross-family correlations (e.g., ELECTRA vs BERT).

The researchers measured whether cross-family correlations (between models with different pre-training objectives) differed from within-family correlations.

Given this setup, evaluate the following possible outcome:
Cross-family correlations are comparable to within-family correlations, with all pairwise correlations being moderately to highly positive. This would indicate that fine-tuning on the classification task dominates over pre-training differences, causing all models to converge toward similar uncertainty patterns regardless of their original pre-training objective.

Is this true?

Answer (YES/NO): NO